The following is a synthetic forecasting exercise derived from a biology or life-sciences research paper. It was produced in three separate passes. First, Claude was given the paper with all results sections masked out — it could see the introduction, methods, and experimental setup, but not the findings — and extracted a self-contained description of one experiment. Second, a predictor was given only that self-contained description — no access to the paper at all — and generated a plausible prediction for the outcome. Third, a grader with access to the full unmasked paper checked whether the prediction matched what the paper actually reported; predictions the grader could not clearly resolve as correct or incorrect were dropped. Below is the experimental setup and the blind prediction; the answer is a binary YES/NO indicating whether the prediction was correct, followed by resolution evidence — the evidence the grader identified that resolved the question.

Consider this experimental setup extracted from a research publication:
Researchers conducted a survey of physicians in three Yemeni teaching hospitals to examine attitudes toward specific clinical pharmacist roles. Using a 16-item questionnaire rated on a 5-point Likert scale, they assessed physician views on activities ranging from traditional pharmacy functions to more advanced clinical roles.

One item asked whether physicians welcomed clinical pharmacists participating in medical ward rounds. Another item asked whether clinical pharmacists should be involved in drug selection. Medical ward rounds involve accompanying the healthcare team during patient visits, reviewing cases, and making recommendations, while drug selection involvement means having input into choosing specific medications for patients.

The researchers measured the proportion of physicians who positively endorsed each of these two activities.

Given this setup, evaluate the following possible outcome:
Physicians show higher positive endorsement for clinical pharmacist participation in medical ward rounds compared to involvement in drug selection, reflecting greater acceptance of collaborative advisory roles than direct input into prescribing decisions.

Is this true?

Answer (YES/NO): YES